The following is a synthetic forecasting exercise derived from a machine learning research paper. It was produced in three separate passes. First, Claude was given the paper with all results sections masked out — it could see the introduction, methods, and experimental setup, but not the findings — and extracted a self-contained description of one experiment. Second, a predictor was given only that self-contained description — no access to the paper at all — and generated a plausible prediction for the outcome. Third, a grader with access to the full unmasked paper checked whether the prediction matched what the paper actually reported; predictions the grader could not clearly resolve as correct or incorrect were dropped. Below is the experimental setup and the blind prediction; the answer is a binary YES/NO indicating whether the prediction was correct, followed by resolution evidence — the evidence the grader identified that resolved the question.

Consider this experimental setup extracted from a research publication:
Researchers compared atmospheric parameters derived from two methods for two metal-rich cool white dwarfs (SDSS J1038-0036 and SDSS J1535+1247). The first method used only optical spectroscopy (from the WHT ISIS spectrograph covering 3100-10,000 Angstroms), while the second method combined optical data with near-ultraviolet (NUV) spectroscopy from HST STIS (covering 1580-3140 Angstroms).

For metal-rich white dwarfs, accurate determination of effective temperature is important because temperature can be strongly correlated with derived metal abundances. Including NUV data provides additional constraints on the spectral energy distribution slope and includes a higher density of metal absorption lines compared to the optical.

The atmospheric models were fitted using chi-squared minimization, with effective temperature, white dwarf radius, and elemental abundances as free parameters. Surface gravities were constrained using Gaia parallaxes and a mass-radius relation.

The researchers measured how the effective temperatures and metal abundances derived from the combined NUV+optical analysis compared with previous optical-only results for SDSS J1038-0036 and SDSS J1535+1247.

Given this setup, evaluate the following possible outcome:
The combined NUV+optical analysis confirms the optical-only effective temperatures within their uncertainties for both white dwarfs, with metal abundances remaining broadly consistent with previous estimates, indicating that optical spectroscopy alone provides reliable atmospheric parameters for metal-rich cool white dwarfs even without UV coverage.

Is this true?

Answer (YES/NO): YES